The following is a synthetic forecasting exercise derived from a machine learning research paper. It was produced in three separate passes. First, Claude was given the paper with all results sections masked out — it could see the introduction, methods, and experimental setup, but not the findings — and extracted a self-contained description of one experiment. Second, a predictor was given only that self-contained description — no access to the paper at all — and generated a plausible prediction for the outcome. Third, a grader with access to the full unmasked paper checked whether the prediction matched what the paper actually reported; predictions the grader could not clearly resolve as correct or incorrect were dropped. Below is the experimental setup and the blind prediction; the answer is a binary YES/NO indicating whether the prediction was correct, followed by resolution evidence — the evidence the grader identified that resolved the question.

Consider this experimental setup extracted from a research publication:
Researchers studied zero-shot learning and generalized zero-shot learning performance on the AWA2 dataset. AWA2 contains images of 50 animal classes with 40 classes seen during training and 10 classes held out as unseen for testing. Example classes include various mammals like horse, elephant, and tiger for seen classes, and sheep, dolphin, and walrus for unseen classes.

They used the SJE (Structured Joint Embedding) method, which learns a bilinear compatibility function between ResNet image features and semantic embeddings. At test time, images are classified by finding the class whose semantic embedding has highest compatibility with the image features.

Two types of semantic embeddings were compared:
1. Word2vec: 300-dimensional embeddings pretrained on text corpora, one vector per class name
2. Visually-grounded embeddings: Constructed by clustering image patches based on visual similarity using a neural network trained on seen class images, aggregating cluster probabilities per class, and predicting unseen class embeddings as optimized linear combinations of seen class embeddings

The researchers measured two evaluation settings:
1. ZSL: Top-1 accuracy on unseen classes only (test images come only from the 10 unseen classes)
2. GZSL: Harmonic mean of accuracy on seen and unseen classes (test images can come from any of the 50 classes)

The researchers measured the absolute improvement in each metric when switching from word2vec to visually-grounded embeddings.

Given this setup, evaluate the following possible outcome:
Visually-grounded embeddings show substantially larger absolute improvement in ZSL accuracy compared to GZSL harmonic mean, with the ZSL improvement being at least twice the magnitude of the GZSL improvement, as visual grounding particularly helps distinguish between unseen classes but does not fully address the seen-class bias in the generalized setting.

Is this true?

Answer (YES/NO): NO